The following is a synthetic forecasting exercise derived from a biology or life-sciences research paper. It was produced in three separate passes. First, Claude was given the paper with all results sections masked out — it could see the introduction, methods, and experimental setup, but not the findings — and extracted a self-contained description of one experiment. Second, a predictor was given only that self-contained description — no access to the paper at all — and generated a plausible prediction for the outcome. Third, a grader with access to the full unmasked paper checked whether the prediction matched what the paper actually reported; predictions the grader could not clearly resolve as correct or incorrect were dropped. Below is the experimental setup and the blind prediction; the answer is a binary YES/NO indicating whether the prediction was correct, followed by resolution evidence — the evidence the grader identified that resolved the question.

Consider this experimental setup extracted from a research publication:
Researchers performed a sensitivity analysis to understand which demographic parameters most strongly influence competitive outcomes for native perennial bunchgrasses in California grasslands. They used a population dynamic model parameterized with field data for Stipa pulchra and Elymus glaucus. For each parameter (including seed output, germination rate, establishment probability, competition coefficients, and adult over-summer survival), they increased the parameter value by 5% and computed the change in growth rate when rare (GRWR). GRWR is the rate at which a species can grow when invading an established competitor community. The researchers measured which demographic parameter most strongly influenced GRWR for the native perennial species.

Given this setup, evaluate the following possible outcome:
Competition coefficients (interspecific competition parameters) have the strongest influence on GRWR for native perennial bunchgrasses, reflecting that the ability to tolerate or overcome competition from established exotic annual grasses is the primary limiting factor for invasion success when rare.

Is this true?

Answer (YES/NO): NO